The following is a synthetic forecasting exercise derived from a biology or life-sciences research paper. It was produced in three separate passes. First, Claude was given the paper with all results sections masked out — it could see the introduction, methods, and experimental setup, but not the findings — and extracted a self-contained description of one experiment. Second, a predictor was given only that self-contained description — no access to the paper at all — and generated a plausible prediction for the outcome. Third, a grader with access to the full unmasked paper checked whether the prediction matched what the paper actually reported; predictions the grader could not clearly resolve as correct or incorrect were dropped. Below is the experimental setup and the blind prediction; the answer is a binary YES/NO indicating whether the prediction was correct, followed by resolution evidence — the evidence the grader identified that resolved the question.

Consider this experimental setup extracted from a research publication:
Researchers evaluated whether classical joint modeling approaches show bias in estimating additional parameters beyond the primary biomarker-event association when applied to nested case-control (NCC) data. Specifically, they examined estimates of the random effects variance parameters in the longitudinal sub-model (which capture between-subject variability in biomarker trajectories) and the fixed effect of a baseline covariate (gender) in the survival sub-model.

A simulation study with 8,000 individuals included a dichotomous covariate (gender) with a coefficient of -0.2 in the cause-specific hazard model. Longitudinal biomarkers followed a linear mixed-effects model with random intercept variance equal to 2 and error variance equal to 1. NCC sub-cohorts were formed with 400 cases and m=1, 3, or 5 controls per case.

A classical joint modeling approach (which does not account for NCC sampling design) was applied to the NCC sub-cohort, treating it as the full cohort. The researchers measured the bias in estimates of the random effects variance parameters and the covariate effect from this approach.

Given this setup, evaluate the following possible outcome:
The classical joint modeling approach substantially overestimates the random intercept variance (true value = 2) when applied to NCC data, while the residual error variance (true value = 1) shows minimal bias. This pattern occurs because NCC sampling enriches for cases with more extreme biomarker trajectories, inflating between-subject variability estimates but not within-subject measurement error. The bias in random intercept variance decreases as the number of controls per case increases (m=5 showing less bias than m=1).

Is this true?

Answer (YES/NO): NO